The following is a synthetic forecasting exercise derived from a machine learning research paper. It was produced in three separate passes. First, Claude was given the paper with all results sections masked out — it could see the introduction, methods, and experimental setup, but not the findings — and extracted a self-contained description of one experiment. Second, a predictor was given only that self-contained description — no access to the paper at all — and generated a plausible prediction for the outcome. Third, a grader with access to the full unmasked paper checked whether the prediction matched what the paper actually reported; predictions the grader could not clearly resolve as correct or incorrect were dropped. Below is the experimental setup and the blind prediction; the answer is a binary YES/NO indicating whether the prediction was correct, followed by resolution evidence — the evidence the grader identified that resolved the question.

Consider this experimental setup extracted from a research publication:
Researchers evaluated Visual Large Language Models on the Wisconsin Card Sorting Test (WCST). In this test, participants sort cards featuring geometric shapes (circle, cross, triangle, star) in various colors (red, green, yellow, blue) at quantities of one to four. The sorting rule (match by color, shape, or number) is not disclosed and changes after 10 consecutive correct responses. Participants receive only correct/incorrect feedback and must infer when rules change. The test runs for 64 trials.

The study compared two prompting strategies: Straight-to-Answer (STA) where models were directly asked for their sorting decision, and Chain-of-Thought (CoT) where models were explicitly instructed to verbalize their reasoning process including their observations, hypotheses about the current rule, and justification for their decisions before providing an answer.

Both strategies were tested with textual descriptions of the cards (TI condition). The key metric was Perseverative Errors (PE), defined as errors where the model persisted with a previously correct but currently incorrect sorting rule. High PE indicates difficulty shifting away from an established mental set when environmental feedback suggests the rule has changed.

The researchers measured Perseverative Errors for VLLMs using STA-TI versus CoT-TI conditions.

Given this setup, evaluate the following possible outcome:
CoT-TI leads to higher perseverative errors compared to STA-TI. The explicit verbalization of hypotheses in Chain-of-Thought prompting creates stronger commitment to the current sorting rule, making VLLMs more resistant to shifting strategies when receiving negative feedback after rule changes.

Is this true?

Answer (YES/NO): NO